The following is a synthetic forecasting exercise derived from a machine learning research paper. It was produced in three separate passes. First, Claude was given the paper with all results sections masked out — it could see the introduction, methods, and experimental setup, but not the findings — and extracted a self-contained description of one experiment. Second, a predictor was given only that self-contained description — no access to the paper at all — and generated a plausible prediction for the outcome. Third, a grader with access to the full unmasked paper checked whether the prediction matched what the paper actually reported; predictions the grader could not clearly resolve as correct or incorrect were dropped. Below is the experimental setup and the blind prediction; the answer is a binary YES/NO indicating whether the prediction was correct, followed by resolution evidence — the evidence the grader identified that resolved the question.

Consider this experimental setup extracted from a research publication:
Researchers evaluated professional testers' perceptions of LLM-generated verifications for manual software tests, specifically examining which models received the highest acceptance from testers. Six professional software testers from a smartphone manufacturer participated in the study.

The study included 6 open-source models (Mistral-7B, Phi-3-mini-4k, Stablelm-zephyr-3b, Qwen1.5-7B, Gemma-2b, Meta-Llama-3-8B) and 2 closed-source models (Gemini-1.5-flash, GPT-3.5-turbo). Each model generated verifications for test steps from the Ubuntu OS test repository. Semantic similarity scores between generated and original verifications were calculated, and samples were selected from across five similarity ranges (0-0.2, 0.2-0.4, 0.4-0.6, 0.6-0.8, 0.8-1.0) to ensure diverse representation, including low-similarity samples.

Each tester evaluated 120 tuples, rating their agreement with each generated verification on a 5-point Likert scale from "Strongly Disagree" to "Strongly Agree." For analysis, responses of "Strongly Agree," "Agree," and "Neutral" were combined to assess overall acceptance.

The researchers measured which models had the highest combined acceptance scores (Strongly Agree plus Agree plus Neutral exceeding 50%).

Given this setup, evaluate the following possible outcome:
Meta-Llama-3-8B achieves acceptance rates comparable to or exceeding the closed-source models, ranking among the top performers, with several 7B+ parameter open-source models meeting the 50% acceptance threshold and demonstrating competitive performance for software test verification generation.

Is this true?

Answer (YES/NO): NO